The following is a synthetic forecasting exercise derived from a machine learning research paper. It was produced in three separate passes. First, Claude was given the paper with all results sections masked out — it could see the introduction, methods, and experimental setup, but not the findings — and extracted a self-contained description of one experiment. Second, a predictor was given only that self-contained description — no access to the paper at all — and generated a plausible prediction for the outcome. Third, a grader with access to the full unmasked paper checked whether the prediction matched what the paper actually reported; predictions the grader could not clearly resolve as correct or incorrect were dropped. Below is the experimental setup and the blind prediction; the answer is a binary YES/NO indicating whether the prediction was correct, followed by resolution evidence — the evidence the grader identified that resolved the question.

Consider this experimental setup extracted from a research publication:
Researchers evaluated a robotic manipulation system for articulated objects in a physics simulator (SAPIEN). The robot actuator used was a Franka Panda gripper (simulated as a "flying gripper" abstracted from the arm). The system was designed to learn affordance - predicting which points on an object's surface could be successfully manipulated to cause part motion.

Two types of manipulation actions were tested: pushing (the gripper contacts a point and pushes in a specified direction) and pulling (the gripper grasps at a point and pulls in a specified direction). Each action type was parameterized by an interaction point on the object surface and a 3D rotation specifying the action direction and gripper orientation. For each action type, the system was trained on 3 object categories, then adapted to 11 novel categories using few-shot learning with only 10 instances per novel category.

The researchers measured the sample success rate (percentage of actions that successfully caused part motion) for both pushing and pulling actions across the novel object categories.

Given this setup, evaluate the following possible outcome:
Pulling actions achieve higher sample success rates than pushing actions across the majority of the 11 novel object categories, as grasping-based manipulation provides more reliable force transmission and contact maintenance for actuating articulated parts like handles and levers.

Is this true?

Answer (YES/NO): NO